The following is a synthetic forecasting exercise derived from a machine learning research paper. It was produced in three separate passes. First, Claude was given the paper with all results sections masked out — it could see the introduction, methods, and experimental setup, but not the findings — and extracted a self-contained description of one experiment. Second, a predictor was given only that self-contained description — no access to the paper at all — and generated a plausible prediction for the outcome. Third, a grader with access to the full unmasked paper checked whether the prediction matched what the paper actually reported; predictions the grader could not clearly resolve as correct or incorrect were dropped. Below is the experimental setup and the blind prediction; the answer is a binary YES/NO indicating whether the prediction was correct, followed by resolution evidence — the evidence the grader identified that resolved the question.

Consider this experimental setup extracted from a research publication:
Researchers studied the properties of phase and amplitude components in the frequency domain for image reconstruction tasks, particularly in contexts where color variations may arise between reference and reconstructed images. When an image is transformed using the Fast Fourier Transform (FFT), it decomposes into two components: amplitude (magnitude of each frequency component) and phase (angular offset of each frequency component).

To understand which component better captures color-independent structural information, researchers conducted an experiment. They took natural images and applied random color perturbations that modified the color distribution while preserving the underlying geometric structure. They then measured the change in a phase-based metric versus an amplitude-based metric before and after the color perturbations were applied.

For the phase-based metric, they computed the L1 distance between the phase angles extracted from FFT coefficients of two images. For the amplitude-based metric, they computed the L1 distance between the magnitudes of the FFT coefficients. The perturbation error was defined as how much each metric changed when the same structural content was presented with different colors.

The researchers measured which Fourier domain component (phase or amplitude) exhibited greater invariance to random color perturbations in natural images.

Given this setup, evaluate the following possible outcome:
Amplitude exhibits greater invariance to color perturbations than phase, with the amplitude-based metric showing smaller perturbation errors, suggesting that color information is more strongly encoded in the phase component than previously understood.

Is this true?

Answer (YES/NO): NO